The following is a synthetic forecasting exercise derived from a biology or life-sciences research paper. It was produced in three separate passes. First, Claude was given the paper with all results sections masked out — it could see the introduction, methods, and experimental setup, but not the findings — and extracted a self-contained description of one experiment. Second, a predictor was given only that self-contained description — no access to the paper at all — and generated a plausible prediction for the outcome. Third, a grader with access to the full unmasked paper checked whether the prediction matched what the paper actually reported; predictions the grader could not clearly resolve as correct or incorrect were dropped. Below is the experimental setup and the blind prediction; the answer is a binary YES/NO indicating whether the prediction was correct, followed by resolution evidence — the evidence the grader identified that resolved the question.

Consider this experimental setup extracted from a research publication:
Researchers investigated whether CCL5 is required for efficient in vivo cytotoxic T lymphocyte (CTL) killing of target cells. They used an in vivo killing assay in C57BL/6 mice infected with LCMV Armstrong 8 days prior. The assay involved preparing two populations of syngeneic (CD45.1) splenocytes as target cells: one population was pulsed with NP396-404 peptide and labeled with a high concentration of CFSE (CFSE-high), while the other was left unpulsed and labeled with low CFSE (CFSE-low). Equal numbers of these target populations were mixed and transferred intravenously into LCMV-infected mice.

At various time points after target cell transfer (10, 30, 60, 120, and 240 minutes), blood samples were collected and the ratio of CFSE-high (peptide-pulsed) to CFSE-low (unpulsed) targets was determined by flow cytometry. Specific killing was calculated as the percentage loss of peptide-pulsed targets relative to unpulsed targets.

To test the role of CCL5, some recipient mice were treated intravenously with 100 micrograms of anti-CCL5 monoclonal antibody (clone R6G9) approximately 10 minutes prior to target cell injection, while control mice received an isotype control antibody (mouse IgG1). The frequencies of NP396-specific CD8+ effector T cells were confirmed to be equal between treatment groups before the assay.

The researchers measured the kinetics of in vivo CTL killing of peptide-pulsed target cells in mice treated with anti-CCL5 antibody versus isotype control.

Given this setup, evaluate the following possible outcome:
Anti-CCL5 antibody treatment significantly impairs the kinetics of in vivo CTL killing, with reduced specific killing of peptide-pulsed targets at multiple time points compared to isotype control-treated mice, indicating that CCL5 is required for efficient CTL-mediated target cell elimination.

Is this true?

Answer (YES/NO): NO